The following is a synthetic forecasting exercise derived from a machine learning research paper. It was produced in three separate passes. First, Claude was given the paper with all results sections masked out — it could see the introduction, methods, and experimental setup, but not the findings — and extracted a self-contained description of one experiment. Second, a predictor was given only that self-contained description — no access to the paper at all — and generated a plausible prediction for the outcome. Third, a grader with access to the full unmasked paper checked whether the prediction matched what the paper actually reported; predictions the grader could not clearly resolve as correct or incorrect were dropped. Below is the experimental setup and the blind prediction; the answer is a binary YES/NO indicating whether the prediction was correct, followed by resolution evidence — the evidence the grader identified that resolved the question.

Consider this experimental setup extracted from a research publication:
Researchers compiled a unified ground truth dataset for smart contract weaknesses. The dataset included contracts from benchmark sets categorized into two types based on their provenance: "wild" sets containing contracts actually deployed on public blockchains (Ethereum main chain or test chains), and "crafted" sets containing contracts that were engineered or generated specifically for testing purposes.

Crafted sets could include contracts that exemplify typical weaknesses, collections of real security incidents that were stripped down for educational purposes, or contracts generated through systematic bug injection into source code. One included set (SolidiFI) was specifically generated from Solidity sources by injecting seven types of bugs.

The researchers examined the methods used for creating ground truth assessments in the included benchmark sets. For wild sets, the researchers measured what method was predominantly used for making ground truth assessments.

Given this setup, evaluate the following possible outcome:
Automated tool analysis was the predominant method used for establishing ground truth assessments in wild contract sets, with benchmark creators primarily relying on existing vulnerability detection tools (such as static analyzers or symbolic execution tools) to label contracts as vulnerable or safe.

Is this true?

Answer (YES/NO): NO